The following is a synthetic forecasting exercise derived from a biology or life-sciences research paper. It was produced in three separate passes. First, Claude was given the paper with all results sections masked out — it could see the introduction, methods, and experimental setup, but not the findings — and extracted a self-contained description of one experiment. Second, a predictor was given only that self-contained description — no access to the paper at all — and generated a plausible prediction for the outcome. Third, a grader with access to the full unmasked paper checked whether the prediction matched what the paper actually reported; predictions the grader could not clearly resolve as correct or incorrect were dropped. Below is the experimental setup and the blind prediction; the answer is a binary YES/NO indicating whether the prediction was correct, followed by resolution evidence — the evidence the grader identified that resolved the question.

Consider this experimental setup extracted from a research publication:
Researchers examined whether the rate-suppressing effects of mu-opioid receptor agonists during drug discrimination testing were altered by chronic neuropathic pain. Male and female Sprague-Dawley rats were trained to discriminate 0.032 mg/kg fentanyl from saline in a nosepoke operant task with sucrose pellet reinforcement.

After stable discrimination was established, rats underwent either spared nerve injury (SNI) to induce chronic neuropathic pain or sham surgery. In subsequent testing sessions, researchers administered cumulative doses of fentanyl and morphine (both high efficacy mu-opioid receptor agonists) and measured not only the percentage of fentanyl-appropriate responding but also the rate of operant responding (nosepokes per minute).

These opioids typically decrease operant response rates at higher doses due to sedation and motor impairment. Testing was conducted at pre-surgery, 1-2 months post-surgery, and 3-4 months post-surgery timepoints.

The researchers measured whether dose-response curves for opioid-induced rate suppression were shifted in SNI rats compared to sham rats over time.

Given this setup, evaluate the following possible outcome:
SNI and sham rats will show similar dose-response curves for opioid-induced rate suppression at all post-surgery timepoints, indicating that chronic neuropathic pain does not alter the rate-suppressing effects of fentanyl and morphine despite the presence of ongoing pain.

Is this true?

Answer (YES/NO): YES